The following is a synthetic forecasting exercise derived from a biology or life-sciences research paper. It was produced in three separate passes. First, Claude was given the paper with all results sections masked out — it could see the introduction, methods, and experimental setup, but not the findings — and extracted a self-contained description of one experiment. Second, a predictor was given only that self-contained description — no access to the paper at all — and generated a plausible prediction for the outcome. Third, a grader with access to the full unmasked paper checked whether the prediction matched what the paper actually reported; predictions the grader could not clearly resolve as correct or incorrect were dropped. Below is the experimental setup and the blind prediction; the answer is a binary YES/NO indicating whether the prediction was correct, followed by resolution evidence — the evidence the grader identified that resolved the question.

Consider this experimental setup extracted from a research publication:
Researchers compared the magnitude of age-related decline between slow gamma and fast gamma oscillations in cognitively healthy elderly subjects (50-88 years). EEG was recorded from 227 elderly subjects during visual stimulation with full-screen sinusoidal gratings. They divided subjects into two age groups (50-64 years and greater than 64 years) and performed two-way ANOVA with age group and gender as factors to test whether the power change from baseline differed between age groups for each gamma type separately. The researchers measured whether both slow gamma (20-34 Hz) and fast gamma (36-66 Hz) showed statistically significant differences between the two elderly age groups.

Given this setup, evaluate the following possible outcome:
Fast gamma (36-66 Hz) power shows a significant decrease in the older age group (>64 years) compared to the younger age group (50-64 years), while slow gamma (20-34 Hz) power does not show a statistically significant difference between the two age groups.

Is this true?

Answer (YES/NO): YES